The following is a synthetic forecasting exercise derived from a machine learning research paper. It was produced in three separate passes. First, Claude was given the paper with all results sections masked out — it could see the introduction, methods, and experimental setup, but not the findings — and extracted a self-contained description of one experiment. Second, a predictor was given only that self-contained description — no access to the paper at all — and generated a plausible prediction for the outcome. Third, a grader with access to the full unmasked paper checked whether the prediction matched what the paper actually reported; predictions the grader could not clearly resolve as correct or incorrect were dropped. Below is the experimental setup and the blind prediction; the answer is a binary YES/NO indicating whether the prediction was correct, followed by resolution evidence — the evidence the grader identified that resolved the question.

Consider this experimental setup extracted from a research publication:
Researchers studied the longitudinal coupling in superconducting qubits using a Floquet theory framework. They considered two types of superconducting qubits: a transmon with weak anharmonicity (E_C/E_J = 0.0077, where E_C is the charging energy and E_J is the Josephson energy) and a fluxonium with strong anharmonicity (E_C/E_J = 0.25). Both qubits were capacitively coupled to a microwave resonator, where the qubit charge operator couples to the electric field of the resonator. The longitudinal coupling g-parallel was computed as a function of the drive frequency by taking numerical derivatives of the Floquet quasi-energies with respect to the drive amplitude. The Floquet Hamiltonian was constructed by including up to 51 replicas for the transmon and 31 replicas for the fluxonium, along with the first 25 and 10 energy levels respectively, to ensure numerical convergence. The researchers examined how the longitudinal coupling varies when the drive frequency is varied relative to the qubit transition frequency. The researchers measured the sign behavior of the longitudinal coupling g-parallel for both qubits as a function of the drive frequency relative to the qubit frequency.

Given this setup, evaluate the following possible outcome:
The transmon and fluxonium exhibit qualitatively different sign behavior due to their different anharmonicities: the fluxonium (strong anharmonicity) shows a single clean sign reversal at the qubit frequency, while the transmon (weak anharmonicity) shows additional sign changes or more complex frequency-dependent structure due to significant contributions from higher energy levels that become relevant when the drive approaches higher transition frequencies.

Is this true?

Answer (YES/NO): NO